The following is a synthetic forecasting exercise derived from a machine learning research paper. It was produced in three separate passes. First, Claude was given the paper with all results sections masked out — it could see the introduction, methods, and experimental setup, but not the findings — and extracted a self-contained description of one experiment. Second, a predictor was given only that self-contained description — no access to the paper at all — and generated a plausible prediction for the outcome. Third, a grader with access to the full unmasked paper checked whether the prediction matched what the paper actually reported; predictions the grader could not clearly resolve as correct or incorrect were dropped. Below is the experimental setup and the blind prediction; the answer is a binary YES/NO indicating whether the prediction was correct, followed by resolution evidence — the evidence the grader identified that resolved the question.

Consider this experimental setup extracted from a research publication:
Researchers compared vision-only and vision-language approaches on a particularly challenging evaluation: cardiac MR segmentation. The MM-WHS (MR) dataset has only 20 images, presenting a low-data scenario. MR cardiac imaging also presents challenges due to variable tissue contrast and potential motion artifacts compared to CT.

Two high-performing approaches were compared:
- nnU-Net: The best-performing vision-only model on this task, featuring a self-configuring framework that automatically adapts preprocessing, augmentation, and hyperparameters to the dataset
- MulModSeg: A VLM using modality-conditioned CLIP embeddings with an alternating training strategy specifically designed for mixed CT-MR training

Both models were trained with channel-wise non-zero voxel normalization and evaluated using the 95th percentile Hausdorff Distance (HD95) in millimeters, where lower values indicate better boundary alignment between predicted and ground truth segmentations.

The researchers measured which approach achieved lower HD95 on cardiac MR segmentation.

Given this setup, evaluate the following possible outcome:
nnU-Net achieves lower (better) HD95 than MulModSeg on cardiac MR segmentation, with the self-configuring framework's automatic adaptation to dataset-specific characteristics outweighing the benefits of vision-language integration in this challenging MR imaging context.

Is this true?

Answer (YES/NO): NO